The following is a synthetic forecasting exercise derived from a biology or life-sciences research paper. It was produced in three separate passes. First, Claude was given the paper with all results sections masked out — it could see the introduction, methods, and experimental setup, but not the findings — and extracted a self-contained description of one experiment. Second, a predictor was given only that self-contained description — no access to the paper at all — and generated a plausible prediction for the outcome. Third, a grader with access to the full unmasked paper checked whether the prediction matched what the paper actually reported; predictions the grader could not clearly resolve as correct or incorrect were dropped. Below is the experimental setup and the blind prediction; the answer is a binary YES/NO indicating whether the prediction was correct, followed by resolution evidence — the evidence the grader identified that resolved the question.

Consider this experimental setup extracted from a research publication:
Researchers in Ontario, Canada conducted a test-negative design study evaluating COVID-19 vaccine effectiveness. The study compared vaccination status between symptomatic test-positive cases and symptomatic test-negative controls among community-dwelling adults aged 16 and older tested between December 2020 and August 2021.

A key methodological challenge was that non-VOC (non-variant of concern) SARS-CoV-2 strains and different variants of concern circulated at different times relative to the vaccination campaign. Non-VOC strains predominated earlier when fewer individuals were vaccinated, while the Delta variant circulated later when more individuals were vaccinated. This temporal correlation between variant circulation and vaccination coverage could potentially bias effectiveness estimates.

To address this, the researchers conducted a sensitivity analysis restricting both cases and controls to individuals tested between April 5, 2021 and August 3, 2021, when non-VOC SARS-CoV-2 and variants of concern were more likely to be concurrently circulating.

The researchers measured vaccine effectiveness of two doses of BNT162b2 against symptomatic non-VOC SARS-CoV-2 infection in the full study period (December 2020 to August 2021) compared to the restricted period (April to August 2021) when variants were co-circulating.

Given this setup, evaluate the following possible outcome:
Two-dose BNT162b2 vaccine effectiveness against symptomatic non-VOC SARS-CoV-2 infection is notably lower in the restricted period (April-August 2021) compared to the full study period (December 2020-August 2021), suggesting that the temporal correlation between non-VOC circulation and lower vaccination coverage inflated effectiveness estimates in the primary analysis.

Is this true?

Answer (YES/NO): NO